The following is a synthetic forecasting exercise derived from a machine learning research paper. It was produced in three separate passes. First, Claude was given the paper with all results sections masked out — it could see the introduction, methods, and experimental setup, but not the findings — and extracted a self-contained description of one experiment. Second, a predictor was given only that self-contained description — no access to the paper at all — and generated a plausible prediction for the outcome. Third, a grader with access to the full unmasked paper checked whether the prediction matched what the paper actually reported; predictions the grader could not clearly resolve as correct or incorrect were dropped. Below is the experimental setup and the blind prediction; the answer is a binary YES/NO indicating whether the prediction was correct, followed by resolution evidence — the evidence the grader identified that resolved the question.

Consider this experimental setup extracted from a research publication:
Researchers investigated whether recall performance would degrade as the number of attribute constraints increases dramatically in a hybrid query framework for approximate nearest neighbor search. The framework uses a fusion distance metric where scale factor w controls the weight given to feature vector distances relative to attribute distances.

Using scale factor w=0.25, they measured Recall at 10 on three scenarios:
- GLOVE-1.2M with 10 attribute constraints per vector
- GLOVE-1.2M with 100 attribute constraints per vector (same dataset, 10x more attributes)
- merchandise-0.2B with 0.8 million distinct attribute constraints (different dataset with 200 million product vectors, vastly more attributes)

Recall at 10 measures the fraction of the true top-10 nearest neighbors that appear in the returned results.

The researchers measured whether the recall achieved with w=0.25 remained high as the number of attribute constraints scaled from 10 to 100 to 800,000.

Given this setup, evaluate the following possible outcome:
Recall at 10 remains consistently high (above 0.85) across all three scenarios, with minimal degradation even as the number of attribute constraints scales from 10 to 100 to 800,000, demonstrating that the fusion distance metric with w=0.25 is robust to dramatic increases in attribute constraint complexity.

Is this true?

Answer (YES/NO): YES